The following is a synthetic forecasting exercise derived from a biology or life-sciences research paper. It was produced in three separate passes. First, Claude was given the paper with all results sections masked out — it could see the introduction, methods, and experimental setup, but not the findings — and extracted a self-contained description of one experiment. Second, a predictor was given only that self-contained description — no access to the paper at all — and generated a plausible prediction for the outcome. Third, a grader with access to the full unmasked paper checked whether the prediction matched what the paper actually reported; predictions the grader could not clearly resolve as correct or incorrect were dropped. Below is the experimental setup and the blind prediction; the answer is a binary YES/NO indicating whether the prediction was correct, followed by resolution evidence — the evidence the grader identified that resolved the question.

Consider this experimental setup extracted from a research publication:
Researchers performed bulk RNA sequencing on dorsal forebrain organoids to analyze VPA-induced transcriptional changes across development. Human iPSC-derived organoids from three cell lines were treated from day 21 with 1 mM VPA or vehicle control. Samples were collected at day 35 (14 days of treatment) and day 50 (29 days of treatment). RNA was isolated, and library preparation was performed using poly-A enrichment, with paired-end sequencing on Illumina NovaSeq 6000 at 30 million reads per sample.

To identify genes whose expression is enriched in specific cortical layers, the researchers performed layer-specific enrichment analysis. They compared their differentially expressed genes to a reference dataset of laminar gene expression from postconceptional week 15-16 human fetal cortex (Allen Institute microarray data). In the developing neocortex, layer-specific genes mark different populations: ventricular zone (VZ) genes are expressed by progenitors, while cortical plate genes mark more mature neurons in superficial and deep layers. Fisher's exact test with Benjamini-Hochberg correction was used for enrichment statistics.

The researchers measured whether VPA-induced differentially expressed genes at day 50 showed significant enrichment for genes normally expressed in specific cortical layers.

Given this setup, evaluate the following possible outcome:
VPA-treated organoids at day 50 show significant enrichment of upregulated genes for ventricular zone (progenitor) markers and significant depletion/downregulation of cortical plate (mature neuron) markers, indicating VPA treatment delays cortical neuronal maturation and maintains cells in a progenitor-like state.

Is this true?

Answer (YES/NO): NO